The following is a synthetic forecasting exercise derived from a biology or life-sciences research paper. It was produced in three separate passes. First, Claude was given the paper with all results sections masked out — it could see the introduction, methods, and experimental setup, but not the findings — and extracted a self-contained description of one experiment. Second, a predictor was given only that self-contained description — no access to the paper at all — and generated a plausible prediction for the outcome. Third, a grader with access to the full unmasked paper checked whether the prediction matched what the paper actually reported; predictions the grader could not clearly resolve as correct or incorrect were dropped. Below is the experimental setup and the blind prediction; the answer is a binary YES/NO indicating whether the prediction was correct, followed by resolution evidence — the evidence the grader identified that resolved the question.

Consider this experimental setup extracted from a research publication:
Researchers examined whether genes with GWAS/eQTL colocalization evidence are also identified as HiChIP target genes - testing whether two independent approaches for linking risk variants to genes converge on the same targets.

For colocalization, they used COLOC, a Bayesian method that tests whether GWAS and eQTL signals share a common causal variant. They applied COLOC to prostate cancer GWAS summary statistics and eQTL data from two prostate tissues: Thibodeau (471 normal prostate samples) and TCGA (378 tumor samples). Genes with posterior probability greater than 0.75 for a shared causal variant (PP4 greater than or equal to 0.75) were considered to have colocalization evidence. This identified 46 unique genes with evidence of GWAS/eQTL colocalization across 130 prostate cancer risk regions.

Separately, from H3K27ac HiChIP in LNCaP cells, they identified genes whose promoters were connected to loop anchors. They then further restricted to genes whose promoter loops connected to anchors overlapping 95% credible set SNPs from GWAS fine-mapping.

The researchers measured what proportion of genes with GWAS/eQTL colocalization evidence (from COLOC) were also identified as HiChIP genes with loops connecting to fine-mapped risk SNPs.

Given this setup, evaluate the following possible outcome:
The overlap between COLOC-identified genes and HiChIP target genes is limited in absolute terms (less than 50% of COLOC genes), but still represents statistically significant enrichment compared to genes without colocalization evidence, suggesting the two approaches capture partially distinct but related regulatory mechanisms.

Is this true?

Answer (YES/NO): NO